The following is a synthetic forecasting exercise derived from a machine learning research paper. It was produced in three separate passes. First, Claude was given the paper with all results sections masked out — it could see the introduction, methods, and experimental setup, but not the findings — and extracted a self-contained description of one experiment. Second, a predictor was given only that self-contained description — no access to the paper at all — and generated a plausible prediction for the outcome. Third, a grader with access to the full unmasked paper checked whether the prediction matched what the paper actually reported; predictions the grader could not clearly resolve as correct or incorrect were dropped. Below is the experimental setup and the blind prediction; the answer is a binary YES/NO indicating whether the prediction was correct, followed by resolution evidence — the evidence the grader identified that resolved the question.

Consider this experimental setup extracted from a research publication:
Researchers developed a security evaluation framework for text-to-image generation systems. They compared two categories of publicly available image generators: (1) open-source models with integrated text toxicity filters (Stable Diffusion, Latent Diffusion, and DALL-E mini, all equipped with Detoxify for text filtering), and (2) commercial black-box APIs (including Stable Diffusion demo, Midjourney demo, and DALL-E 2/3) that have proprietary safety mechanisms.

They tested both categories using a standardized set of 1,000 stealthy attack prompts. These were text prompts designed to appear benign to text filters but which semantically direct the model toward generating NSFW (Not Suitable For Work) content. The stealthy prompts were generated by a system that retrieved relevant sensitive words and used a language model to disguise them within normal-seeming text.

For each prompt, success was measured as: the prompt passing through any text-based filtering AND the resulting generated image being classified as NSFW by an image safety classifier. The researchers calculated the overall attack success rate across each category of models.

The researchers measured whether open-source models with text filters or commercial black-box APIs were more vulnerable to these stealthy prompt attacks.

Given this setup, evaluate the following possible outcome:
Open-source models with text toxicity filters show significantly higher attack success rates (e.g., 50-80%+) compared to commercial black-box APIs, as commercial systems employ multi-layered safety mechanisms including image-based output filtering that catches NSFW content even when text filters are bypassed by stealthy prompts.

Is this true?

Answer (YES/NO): NO